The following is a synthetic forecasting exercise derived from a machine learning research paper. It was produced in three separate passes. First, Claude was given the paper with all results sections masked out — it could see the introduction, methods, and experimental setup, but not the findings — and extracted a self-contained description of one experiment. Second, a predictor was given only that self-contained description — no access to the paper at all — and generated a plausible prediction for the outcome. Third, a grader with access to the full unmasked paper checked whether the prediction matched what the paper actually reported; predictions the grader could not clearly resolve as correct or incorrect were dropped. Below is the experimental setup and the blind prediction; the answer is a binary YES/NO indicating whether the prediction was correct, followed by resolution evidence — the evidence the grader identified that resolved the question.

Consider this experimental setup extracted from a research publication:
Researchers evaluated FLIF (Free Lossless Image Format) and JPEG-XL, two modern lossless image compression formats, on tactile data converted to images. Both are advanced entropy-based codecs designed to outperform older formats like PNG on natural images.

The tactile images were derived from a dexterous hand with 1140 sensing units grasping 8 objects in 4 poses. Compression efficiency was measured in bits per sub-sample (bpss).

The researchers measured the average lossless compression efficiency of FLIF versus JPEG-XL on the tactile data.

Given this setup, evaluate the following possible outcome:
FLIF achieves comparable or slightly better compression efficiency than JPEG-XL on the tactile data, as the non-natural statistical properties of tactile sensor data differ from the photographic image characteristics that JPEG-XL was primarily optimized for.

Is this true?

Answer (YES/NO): YES